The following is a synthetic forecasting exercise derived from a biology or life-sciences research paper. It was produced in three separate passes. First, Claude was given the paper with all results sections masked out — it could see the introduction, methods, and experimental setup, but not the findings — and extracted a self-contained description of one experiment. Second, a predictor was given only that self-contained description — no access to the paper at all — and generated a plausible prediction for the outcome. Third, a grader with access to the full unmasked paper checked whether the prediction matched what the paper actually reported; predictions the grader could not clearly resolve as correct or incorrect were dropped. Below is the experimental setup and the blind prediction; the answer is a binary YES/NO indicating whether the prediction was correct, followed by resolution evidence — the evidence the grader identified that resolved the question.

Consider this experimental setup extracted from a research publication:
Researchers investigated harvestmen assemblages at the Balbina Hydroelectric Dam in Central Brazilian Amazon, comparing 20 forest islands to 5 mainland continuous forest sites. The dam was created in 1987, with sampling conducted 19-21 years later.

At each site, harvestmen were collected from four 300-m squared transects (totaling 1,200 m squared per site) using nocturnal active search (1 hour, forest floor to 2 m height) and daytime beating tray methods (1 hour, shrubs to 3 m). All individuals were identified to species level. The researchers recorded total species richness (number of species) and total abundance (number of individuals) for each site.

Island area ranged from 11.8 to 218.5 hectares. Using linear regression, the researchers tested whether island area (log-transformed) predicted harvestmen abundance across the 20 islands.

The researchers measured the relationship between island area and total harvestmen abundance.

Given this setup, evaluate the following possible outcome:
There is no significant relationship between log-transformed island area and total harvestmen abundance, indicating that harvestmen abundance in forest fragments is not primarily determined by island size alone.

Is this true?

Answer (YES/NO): YES